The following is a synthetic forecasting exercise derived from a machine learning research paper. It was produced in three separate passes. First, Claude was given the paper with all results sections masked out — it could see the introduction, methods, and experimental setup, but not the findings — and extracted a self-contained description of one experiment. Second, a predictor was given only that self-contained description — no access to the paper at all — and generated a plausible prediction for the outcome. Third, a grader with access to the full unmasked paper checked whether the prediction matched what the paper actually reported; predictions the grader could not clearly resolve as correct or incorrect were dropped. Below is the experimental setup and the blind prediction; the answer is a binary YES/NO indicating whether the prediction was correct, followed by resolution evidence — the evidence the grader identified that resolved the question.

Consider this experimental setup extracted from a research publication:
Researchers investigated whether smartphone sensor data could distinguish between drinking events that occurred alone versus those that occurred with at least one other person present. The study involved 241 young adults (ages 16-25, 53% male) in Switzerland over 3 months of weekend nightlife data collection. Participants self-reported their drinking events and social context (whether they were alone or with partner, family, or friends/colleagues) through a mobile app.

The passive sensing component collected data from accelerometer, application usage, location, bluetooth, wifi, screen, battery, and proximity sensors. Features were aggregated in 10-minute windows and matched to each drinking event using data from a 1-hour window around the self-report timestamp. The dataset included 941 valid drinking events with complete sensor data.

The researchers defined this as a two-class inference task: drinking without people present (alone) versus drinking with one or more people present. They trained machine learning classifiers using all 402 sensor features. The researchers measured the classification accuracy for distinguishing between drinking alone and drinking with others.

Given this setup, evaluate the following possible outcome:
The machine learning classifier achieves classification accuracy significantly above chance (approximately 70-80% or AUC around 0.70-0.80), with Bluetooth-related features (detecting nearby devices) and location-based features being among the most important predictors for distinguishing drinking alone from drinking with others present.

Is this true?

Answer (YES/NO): NO